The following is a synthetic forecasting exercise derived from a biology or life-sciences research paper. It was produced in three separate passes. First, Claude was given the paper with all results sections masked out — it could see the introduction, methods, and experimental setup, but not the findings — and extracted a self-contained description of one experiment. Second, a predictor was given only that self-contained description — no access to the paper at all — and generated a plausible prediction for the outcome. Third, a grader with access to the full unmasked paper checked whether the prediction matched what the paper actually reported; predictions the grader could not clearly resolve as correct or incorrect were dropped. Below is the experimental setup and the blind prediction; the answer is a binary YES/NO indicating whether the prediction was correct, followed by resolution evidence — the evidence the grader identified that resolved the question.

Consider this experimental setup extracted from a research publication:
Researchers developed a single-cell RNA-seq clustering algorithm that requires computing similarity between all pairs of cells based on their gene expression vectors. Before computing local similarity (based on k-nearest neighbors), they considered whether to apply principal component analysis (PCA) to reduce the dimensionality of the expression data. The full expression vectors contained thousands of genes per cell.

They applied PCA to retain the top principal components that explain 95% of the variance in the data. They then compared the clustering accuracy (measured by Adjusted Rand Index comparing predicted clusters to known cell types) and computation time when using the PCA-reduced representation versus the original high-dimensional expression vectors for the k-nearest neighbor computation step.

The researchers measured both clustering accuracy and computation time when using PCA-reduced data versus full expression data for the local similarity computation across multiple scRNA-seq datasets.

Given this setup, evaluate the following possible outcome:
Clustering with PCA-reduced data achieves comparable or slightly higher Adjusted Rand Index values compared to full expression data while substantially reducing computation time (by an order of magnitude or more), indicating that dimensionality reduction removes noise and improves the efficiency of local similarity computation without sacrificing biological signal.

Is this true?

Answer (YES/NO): NO